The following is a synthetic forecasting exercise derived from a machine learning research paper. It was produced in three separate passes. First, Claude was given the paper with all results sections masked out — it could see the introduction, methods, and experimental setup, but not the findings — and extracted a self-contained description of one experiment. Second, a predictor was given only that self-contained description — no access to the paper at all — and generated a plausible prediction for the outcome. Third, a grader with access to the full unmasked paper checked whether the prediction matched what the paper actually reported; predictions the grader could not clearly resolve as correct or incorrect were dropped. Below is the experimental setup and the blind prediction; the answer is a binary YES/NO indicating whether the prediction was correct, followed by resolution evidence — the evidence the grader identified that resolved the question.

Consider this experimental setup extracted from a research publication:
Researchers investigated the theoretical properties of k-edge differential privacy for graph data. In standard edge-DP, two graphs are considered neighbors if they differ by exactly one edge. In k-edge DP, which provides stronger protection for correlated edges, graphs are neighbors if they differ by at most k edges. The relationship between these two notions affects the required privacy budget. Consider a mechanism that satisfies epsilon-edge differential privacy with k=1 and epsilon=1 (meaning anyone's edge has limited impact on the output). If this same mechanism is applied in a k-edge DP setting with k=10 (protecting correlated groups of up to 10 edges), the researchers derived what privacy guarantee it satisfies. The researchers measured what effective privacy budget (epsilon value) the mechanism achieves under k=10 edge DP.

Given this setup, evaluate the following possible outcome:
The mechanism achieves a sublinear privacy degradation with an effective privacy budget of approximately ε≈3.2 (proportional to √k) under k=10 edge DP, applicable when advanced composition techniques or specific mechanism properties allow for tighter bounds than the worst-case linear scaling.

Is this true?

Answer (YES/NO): NO